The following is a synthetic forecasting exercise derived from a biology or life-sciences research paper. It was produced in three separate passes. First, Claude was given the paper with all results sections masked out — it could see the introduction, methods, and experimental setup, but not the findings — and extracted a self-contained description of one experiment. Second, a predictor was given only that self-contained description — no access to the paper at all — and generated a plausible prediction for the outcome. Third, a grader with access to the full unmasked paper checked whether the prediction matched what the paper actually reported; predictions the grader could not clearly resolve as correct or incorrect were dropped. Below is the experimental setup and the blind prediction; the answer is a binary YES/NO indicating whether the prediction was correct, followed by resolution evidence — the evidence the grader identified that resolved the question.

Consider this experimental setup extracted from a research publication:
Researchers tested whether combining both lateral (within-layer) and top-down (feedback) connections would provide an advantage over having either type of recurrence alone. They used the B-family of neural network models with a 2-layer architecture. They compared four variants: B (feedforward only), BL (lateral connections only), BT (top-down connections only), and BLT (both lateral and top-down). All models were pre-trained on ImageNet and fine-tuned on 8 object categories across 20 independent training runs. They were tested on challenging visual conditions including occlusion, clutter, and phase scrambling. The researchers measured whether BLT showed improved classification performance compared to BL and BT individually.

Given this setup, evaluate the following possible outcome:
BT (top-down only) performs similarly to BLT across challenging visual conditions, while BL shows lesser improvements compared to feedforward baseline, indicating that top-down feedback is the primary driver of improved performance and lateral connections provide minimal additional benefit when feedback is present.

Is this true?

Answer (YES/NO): NO